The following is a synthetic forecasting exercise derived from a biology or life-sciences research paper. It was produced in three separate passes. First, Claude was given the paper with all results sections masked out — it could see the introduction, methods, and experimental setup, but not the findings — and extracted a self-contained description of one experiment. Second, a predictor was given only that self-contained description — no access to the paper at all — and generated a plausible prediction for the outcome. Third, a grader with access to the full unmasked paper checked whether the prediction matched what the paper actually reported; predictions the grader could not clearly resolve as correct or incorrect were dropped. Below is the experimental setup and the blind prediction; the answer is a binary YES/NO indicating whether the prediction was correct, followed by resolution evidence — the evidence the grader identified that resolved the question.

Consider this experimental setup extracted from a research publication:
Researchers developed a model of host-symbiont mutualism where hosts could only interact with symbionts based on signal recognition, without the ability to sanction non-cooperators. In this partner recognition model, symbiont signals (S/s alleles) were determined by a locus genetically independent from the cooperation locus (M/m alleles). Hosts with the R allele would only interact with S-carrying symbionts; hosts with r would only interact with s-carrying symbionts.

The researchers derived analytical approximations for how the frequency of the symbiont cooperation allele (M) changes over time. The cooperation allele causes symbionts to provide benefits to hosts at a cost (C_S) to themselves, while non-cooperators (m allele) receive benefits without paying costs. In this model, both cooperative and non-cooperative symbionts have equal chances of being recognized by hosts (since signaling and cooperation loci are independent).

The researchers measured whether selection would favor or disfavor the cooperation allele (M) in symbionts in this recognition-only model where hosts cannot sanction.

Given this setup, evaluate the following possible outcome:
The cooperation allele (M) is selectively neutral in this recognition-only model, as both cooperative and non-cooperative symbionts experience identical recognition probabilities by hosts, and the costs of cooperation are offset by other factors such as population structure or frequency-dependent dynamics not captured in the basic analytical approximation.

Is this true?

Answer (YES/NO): NO